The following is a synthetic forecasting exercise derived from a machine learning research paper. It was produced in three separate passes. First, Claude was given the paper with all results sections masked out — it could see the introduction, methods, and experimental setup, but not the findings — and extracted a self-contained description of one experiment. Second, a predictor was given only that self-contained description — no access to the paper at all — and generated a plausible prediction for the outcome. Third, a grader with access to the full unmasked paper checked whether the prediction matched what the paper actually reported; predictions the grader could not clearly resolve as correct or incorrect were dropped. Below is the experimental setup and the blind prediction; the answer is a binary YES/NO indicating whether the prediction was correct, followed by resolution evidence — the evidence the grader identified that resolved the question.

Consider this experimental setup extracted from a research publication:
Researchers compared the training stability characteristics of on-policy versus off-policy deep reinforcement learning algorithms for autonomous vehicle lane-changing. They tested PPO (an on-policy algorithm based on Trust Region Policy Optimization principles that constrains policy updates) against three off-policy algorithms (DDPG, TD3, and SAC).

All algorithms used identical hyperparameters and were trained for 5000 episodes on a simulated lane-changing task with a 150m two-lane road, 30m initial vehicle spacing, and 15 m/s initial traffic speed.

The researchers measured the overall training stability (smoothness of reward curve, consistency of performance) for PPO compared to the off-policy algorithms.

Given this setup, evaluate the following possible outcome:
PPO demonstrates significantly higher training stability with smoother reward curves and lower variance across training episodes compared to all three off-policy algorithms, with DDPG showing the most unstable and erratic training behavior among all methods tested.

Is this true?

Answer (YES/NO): NO